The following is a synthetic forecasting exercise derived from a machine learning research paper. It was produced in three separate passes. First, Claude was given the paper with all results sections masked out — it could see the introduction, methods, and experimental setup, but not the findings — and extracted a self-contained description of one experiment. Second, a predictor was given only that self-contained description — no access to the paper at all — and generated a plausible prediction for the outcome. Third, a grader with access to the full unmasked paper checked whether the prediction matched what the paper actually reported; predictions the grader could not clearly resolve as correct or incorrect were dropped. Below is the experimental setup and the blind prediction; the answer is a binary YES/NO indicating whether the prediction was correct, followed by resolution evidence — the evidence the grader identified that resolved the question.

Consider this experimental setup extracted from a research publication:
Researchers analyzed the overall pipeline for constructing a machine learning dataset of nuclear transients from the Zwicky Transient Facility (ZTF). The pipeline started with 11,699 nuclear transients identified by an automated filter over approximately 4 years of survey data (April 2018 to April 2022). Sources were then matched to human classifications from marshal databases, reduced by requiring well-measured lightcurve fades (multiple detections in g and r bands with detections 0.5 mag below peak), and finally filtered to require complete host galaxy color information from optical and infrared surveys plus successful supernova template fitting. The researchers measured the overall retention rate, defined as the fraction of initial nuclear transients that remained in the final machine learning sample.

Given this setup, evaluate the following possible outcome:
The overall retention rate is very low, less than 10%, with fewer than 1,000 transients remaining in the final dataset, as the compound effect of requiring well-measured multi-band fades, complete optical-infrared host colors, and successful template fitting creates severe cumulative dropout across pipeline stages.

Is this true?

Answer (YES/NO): NO